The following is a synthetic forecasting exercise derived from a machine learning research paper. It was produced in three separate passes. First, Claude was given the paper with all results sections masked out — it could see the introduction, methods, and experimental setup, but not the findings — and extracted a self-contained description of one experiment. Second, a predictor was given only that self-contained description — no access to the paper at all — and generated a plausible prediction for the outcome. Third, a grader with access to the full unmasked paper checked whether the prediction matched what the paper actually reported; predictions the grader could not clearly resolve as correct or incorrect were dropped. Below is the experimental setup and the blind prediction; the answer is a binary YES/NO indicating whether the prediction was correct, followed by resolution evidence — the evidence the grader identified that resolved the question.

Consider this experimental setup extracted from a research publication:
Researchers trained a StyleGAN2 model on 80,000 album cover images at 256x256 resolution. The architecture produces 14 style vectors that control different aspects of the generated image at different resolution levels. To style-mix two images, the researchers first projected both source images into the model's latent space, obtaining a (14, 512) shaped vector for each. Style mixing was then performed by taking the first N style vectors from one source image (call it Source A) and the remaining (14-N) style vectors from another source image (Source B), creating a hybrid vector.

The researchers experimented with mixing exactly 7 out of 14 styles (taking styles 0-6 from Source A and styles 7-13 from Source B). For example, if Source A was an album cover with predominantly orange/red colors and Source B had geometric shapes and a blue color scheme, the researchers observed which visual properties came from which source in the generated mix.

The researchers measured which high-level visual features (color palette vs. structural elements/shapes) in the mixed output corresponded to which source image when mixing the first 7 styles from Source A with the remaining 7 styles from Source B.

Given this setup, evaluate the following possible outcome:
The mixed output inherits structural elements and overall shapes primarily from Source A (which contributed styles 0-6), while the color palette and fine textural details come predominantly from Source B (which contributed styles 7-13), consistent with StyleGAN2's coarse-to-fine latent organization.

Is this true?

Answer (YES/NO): NO